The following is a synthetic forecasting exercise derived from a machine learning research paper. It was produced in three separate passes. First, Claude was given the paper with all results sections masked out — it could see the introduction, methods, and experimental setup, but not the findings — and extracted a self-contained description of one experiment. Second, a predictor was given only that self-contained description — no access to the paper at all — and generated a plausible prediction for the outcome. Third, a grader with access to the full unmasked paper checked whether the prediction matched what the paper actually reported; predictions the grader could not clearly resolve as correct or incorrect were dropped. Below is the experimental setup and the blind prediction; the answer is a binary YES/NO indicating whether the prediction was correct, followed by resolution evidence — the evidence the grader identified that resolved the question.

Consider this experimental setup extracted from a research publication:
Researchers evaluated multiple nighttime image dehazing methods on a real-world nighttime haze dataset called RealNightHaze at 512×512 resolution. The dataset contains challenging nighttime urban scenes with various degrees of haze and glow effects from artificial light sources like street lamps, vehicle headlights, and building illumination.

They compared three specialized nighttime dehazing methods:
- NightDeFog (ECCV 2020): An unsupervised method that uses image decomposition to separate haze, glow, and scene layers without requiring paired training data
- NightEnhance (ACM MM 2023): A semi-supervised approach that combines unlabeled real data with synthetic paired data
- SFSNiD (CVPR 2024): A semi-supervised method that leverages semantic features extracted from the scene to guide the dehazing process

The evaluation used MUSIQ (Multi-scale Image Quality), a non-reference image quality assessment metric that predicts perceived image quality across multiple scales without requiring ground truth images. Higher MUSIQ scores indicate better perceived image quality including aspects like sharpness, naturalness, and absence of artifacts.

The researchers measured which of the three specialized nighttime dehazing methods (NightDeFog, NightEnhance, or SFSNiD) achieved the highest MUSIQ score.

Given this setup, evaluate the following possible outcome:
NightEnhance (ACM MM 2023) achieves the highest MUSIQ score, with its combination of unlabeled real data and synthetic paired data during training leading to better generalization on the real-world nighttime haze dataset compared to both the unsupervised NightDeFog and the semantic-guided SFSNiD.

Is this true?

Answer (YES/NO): NO